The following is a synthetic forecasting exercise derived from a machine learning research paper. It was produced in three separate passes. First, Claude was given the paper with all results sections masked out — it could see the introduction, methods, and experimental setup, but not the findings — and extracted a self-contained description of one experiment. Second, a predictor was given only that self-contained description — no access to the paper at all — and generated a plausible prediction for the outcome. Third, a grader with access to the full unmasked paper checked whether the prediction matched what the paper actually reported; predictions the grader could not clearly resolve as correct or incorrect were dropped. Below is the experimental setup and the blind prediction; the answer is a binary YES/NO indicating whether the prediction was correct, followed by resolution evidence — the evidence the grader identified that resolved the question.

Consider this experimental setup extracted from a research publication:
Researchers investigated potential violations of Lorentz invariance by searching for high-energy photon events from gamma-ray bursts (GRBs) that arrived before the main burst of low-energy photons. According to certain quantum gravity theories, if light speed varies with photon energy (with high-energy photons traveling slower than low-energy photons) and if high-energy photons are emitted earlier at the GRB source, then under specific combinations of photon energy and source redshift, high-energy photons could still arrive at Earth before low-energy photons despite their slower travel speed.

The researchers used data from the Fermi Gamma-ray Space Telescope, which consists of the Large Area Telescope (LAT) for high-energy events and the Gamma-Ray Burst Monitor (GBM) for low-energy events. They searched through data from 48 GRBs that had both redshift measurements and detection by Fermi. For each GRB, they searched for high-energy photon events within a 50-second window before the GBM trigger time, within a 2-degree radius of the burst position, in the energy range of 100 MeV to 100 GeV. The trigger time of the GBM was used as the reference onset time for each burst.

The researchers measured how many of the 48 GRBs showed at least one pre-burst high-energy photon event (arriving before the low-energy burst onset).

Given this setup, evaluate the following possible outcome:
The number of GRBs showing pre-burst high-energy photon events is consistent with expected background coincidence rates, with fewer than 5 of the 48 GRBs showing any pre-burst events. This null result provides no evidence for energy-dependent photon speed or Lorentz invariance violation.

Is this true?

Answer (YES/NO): NO